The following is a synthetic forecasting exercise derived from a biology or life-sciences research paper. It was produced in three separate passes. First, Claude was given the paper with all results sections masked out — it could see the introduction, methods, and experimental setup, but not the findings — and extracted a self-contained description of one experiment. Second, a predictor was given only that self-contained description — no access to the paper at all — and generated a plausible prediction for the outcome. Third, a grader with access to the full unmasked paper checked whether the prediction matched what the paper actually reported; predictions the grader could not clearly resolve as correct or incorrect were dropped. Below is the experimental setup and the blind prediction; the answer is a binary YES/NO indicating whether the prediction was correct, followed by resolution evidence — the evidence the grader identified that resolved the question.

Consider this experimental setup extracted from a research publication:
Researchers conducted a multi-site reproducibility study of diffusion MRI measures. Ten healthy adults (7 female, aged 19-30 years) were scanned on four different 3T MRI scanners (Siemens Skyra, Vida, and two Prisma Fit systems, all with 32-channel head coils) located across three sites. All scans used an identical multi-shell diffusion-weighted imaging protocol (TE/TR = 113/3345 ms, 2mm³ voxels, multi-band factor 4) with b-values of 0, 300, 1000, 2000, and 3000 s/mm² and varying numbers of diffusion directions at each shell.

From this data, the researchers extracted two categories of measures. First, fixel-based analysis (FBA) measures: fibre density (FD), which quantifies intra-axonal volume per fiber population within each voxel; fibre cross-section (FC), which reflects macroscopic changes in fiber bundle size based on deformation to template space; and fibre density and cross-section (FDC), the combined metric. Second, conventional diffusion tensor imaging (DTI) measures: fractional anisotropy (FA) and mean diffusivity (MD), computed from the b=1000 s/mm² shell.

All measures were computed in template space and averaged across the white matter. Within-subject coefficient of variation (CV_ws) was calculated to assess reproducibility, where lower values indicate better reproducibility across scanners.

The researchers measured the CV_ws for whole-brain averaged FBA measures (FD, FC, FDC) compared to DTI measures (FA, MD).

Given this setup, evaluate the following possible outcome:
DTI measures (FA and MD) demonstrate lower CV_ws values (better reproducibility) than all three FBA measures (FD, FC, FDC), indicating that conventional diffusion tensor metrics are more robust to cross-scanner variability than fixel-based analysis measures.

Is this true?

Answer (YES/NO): NO